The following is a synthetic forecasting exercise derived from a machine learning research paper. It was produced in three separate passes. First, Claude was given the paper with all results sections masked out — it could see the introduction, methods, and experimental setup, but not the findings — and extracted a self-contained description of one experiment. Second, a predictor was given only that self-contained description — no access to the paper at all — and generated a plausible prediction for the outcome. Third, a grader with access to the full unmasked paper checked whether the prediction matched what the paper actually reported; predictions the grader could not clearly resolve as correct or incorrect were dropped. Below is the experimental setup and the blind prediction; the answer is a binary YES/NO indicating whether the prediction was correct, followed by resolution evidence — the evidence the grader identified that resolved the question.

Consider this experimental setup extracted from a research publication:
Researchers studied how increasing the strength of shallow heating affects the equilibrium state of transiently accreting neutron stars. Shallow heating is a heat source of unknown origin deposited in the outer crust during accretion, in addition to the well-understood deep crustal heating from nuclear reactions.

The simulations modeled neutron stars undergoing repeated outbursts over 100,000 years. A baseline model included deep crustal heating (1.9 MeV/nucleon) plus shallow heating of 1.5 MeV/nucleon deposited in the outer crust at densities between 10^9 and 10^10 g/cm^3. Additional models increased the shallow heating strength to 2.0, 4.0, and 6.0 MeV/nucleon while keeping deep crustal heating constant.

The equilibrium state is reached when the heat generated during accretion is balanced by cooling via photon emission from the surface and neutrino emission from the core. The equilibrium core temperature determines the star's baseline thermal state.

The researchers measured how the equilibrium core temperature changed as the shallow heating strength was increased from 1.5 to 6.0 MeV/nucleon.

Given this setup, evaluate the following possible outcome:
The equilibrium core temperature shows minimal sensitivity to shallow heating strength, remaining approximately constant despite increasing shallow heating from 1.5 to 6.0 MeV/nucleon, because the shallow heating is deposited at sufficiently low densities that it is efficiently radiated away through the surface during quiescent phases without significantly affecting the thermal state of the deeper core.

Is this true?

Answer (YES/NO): NO